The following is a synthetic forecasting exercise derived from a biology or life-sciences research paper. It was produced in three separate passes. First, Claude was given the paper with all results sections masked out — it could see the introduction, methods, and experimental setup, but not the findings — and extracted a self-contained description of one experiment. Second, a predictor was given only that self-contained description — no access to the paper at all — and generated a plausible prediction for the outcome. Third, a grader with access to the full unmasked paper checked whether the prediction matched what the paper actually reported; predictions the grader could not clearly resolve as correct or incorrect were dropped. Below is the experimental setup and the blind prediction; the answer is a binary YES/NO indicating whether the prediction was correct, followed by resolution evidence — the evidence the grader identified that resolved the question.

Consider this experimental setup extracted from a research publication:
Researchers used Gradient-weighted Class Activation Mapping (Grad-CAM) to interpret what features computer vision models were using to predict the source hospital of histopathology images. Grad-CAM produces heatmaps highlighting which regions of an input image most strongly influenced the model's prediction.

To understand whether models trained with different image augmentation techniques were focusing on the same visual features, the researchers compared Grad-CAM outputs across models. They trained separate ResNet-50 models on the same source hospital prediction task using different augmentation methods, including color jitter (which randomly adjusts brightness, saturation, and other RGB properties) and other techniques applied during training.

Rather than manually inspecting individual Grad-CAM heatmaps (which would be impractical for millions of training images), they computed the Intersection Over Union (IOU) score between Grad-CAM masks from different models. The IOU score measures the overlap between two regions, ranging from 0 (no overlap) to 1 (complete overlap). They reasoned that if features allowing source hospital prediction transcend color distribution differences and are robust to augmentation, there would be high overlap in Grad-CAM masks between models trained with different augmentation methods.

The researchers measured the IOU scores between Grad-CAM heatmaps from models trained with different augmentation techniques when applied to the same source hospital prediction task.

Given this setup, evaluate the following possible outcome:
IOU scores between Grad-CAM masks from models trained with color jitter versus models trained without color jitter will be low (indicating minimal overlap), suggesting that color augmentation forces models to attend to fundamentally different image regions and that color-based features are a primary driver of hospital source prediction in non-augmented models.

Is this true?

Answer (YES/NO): NO